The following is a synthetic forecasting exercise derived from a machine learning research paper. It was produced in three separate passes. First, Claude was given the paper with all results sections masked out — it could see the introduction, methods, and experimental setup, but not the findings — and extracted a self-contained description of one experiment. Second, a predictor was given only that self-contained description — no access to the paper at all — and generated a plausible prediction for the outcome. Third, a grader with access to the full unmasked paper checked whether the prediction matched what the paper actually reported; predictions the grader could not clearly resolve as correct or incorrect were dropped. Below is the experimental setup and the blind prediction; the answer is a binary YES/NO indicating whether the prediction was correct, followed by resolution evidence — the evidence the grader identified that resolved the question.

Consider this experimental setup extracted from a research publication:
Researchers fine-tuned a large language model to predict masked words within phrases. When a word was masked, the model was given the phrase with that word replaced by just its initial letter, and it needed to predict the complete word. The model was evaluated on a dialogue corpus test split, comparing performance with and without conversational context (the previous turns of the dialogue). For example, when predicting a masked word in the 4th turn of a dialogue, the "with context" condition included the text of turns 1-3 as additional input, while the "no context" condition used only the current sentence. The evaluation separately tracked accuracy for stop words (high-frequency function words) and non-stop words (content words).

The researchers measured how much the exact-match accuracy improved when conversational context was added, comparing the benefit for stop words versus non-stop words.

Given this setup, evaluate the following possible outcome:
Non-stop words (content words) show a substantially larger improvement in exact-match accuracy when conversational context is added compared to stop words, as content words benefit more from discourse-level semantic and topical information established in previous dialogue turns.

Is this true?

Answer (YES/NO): YES